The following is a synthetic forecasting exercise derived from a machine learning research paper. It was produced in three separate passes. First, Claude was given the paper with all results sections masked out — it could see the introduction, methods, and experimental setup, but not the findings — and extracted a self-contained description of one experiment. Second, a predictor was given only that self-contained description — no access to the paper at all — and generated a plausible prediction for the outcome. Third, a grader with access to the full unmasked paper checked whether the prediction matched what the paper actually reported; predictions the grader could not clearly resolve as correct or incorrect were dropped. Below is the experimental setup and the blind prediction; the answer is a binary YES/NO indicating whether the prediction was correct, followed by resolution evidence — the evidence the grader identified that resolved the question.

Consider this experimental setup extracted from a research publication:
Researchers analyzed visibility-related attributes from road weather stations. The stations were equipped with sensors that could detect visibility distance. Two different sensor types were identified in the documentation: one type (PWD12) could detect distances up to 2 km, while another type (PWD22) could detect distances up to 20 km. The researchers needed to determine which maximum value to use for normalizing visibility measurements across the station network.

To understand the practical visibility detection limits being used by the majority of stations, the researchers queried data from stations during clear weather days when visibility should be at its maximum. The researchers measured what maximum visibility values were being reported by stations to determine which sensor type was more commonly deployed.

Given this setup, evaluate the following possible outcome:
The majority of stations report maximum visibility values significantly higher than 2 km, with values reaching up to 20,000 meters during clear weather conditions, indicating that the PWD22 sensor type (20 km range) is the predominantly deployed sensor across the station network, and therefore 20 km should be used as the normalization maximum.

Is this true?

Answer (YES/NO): YES